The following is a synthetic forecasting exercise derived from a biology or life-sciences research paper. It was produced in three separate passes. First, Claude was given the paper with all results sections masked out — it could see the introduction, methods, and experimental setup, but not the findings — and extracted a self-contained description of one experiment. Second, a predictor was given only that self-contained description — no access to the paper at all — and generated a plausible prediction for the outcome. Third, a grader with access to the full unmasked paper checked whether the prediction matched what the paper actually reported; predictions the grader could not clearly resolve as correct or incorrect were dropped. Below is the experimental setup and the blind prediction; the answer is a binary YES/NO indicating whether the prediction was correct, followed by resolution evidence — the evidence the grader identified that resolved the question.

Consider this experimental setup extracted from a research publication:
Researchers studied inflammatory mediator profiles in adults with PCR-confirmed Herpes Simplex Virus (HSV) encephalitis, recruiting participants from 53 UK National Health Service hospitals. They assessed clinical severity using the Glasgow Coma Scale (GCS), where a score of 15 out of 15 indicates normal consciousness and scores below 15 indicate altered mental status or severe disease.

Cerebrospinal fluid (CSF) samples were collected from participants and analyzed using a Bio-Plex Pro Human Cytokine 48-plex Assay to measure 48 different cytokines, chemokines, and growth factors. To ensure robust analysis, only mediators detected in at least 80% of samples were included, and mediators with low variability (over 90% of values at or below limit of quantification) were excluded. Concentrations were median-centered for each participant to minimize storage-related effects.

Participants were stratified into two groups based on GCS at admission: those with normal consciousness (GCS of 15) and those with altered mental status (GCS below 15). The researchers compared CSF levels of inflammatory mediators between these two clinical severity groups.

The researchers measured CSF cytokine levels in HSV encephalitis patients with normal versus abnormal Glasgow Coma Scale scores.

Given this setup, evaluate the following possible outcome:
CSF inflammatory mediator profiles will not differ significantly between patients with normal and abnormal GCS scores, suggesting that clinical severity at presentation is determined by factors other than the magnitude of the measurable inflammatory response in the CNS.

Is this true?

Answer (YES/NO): NO